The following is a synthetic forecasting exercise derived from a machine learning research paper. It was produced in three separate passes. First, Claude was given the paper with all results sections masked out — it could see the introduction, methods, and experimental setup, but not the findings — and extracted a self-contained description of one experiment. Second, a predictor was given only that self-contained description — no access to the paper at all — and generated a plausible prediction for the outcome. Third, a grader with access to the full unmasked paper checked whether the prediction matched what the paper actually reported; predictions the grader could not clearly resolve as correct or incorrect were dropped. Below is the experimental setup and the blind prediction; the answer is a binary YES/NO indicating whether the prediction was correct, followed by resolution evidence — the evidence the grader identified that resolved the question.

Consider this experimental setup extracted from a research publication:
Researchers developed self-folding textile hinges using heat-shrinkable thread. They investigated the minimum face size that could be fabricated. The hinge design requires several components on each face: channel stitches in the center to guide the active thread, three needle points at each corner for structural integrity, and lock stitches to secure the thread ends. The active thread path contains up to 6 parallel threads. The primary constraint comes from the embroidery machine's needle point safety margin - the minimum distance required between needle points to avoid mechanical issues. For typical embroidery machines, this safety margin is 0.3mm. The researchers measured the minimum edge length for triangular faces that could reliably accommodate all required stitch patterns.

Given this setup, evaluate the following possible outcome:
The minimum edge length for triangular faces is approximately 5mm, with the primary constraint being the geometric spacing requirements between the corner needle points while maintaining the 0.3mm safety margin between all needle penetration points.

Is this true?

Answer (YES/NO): NO